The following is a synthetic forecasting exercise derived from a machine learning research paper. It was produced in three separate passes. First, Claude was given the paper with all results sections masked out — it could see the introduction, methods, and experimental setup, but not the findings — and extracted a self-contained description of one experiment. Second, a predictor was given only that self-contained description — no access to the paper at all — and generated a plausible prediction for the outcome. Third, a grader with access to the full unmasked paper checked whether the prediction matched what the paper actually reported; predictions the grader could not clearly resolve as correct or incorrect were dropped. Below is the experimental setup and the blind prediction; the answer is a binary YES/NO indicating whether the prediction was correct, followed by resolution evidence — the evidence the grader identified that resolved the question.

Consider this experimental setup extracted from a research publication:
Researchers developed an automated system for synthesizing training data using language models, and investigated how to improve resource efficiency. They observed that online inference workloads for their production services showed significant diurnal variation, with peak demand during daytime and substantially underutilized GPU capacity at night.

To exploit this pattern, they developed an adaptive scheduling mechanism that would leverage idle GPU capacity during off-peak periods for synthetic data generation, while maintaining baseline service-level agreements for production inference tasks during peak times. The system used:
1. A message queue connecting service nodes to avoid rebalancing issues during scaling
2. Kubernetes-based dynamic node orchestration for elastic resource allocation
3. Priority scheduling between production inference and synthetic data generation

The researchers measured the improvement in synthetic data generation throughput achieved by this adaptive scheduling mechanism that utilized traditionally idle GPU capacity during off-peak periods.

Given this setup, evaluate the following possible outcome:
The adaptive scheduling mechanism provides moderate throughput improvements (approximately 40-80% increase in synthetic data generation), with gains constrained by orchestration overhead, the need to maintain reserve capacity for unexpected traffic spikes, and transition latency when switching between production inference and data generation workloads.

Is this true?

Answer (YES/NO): NO